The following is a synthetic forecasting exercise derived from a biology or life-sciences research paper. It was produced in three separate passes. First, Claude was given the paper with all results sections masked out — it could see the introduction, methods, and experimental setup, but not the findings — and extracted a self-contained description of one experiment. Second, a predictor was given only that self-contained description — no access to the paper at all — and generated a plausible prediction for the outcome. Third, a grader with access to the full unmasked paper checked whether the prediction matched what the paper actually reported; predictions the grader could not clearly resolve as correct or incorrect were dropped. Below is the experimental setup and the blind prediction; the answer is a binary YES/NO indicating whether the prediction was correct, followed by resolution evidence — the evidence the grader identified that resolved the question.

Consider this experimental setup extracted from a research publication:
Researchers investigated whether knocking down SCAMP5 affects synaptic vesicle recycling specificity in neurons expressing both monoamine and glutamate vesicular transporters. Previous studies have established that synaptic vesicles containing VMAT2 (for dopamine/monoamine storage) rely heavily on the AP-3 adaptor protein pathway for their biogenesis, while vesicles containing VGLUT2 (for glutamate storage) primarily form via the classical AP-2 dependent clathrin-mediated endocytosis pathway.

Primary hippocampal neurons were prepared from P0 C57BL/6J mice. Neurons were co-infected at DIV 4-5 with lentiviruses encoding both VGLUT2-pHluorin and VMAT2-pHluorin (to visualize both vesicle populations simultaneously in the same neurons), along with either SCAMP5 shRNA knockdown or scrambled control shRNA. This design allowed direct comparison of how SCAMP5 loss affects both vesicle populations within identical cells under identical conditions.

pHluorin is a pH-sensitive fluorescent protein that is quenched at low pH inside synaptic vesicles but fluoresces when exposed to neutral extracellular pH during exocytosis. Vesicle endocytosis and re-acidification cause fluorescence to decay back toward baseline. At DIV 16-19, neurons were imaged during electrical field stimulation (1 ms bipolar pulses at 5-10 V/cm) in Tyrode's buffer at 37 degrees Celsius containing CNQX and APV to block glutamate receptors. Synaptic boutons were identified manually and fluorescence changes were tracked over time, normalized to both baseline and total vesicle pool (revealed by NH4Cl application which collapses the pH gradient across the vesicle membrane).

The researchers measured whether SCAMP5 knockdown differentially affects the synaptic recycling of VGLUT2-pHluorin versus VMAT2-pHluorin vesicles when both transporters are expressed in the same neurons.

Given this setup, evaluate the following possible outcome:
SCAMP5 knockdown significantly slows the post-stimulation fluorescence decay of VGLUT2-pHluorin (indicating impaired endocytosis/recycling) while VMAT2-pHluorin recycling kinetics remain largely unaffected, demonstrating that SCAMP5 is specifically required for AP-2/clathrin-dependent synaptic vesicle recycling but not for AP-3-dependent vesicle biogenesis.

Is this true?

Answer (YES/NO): YES